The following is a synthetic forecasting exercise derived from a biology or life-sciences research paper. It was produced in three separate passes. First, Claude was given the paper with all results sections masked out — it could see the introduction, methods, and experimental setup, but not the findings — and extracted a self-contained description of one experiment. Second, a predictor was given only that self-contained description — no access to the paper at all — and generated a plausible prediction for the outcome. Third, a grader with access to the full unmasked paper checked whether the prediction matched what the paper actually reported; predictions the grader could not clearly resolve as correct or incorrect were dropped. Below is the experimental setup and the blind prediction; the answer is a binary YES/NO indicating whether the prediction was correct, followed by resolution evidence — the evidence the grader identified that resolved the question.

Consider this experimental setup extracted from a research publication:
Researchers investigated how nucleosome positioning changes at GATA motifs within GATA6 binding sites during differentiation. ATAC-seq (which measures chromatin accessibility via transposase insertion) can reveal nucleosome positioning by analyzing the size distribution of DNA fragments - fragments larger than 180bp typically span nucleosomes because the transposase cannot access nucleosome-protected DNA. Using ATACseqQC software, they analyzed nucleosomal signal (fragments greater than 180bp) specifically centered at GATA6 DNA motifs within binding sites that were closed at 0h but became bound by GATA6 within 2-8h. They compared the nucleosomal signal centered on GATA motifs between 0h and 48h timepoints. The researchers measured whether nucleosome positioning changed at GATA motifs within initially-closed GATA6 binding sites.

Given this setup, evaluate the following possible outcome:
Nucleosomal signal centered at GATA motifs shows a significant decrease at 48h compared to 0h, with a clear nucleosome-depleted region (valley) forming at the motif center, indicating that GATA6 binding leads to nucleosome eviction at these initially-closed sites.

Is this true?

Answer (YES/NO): YES